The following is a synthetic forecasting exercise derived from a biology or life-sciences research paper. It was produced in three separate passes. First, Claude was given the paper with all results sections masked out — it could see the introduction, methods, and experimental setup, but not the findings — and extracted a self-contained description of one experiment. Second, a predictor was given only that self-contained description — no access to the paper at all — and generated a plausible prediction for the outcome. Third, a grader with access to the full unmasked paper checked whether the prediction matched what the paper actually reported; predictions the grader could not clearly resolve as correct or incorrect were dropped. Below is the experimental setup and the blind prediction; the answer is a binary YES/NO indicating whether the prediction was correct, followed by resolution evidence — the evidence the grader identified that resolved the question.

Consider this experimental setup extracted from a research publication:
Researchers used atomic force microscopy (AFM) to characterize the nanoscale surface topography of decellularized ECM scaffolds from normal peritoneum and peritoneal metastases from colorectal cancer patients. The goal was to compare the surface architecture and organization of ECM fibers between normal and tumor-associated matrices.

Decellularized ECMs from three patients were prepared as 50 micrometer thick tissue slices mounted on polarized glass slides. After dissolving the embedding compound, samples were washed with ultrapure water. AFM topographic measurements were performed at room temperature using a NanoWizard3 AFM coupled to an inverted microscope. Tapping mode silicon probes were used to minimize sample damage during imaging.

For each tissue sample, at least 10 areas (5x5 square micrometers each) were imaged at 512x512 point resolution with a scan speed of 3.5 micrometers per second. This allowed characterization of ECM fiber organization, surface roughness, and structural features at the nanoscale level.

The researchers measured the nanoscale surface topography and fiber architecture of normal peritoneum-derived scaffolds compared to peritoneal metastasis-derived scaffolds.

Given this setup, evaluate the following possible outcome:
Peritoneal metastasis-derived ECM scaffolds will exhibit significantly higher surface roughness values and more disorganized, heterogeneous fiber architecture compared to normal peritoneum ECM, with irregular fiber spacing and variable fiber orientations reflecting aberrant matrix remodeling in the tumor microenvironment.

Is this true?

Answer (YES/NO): NO